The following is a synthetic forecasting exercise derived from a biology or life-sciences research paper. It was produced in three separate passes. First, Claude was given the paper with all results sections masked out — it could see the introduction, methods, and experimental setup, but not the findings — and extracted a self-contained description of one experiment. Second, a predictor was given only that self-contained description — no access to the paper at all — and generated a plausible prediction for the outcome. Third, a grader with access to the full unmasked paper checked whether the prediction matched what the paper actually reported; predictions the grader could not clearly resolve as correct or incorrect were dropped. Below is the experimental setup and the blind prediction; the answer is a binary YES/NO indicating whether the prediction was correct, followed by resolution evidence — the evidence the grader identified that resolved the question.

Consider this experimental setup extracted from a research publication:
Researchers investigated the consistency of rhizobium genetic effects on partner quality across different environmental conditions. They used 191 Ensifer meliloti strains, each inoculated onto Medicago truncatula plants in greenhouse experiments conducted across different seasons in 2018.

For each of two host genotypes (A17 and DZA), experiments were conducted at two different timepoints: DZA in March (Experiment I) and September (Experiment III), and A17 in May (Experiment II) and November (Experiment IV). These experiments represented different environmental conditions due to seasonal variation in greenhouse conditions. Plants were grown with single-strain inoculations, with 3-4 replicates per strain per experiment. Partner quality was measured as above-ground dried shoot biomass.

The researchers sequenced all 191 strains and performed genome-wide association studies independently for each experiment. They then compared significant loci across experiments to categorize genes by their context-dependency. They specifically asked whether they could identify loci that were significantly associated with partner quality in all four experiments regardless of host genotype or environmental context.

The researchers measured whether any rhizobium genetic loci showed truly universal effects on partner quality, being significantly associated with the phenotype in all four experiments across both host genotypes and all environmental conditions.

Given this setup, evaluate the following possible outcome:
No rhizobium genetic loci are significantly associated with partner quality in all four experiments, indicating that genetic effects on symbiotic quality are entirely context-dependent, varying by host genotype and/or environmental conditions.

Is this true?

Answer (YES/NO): NO